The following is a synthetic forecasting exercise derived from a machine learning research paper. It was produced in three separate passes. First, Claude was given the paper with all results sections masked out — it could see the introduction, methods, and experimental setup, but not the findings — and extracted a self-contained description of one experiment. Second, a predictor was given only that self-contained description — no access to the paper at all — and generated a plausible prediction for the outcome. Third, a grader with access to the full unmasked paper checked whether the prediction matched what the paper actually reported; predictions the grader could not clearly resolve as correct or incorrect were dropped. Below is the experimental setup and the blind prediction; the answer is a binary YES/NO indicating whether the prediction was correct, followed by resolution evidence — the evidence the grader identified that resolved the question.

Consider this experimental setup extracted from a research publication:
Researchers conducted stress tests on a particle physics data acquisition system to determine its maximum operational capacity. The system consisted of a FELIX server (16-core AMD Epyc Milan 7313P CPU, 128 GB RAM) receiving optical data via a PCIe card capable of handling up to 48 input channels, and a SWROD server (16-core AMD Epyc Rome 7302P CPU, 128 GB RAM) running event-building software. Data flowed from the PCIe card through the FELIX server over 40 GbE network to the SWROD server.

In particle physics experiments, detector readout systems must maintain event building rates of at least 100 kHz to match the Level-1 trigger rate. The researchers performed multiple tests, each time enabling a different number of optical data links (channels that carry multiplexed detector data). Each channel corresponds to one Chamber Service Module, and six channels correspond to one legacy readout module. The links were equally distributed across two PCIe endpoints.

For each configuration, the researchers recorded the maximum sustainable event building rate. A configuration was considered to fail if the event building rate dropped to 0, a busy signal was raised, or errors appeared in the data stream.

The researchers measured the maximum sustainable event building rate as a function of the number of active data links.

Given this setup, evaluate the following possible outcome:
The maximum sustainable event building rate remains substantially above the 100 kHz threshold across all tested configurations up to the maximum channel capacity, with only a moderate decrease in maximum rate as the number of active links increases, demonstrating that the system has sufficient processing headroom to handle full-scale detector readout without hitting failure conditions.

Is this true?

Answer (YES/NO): NO